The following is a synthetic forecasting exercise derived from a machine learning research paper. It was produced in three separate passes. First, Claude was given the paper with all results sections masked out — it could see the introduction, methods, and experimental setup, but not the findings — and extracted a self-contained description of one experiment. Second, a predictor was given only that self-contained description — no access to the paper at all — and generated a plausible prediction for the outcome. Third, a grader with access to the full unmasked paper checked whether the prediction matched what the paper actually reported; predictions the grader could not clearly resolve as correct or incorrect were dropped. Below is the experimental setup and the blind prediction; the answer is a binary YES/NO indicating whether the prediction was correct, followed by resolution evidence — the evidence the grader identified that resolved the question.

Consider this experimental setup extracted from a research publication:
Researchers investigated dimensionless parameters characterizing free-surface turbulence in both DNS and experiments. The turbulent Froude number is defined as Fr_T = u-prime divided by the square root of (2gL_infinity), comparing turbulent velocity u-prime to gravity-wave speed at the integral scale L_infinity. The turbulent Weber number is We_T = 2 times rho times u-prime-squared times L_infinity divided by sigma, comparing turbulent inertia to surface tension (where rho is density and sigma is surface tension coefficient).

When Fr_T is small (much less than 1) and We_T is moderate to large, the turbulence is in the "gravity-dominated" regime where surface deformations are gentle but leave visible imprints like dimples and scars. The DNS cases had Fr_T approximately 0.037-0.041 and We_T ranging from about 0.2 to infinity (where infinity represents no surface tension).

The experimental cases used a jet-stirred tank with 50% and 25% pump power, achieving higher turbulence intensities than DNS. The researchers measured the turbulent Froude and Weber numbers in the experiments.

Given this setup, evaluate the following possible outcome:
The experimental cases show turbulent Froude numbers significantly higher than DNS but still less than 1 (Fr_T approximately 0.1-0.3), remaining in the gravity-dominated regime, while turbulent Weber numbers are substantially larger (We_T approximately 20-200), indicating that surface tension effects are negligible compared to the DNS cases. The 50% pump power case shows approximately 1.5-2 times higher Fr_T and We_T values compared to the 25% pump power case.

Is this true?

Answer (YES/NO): NO